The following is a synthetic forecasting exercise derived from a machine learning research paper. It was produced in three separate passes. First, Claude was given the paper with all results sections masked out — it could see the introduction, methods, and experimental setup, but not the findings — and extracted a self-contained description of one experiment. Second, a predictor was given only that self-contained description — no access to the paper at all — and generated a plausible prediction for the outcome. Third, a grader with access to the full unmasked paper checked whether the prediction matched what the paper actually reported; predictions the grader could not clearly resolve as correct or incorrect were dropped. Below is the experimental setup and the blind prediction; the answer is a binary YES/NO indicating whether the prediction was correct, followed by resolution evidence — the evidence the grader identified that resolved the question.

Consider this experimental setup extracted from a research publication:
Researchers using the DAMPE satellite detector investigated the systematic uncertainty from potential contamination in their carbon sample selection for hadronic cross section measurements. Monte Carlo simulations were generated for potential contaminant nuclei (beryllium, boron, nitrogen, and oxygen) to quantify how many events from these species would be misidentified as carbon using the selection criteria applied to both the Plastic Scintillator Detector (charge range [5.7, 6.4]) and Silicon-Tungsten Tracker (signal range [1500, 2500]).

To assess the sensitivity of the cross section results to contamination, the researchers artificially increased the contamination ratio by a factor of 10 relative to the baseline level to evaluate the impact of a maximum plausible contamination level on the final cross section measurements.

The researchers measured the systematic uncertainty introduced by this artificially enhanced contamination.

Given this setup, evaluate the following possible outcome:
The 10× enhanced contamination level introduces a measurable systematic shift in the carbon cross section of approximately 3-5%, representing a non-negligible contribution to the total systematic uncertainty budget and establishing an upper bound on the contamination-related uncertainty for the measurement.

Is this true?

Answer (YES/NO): NO